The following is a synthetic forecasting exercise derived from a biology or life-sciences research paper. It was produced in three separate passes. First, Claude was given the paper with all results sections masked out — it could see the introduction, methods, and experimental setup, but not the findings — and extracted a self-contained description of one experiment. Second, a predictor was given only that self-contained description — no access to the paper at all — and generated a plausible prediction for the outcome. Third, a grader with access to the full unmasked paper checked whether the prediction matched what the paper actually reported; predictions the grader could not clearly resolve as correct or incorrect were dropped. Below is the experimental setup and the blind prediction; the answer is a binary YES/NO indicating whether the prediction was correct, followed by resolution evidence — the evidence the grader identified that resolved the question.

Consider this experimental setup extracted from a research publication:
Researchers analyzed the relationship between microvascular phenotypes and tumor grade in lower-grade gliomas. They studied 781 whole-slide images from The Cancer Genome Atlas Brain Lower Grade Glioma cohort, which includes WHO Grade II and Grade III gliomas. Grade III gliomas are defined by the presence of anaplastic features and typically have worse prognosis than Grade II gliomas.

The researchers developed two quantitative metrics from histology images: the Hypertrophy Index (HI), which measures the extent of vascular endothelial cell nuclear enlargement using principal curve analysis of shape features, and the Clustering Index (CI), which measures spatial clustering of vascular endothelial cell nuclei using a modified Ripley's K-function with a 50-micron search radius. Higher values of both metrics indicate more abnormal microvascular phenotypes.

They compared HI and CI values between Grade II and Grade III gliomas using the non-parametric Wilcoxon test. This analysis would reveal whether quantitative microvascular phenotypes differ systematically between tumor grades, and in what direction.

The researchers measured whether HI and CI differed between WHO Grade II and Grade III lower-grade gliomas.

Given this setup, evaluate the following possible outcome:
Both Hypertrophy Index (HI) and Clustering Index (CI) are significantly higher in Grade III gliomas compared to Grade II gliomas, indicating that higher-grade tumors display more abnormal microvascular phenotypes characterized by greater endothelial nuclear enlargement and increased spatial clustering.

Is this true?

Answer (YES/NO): NO